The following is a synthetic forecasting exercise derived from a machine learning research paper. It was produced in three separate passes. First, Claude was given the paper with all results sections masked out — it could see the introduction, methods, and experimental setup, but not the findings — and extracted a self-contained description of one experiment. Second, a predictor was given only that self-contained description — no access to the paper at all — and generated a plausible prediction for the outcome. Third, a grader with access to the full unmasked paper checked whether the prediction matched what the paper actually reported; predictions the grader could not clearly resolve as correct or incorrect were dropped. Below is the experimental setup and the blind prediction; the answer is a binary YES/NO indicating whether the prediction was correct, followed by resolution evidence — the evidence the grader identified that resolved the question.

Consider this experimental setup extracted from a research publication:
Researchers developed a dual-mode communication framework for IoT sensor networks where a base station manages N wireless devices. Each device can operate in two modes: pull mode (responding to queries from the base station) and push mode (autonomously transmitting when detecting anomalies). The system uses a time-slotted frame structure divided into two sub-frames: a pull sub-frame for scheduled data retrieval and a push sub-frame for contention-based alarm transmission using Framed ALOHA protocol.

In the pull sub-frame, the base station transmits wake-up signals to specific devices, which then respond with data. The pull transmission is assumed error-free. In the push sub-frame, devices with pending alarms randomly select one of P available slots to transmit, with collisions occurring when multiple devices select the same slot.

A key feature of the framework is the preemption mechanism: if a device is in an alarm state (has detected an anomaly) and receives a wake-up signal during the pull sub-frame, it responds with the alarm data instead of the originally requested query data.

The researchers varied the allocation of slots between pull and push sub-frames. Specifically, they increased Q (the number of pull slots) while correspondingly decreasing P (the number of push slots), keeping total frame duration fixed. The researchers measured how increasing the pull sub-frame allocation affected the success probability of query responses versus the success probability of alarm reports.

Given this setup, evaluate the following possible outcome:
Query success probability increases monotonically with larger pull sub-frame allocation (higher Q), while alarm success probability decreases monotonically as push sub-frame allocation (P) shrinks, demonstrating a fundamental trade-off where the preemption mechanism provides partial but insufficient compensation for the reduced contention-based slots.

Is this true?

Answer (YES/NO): NO